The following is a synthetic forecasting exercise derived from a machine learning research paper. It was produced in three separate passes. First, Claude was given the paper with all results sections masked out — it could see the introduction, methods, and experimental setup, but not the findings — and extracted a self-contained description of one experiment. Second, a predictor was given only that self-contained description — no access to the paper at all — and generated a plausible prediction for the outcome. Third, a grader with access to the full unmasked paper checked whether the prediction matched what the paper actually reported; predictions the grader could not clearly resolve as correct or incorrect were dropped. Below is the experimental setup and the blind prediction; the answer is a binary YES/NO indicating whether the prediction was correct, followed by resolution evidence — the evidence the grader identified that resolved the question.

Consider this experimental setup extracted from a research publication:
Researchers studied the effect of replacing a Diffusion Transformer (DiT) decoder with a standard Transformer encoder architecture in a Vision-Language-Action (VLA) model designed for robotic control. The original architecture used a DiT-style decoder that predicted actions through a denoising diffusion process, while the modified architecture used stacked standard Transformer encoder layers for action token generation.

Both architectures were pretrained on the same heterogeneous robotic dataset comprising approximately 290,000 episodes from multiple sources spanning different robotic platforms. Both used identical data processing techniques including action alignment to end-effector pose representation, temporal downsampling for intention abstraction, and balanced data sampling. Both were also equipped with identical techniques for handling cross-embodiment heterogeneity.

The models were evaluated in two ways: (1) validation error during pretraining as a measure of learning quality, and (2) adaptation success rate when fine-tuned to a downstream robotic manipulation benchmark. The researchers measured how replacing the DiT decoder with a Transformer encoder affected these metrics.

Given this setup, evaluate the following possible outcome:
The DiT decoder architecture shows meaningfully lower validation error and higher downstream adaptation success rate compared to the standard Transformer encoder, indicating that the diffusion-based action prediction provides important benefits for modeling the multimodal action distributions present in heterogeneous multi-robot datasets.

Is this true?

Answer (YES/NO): NO